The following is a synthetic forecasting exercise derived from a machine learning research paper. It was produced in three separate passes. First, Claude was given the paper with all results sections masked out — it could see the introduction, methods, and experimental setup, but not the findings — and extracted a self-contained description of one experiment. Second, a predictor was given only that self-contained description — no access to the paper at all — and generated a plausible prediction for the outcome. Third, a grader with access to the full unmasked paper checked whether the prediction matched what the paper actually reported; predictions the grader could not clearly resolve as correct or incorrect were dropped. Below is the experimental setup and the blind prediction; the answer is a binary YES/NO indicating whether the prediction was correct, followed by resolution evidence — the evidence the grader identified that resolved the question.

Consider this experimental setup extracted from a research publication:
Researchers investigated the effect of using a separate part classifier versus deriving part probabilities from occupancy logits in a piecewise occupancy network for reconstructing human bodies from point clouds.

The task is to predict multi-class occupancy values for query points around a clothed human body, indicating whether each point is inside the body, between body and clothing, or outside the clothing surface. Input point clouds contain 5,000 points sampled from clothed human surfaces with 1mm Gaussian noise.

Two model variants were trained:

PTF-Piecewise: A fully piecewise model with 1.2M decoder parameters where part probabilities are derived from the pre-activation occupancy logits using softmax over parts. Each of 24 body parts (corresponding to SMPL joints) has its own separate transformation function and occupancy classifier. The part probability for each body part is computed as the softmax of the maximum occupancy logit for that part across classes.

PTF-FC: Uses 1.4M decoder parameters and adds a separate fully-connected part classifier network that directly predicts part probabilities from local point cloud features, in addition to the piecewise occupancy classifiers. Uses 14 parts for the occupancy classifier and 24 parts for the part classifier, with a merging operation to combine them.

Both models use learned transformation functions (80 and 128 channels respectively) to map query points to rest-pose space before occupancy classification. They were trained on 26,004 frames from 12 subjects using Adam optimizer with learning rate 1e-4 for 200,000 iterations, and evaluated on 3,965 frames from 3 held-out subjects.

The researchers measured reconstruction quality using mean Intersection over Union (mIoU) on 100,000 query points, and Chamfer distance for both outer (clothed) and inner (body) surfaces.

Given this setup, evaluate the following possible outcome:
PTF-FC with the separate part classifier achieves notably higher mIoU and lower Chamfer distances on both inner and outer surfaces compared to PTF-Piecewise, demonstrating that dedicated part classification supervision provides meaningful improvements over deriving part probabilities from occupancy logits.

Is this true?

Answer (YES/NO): NO